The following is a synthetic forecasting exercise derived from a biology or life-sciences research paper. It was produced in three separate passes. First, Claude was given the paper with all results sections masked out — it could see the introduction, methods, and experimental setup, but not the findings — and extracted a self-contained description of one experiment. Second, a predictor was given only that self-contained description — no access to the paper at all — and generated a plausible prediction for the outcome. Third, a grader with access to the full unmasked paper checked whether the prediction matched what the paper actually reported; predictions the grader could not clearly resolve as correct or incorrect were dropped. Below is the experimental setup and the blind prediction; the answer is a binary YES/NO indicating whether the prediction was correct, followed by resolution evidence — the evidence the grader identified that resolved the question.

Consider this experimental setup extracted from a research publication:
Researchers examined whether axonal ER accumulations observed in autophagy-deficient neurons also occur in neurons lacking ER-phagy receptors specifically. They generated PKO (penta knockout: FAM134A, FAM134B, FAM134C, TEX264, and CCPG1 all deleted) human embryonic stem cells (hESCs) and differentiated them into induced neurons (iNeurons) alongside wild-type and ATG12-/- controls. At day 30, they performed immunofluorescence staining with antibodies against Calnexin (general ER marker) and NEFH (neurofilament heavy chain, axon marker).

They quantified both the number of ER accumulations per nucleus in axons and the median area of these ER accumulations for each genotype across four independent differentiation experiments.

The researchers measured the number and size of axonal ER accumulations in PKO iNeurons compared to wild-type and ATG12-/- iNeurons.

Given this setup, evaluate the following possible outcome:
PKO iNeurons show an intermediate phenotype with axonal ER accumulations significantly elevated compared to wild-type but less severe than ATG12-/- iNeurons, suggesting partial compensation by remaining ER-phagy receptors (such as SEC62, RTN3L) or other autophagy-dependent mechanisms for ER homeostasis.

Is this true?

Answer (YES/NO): YES